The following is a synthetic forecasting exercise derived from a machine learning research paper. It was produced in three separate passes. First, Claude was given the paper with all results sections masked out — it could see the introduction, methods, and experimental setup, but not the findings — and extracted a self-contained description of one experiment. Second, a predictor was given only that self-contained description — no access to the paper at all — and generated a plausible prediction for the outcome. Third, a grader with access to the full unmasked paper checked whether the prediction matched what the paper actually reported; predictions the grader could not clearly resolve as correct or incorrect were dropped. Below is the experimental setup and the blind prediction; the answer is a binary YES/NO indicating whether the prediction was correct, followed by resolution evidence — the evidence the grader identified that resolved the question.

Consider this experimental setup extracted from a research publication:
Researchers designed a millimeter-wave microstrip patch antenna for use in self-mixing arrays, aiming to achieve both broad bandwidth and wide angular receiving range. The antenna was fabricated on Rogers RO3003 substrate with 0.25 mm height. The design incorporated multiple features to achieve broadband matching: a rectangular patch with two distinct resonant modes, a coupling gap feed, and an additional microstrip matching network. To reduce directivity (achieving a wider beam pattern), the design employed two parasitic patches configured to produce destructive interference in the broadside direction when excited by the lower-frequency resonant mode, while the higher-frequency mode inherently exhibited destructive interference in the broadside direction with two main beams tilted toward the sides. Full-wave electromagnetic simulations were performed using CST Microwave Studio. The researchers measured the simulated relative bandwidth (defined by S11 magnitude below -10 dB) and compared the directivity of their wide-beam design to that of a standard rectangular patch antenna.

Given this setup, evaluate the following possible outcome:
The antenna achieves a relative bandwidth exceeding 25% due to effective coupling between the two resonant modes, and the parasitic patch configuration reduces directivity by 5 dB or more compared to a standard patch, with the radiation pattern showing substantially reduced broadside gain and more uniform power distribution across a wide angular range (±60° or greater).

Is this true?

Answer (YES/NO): NO